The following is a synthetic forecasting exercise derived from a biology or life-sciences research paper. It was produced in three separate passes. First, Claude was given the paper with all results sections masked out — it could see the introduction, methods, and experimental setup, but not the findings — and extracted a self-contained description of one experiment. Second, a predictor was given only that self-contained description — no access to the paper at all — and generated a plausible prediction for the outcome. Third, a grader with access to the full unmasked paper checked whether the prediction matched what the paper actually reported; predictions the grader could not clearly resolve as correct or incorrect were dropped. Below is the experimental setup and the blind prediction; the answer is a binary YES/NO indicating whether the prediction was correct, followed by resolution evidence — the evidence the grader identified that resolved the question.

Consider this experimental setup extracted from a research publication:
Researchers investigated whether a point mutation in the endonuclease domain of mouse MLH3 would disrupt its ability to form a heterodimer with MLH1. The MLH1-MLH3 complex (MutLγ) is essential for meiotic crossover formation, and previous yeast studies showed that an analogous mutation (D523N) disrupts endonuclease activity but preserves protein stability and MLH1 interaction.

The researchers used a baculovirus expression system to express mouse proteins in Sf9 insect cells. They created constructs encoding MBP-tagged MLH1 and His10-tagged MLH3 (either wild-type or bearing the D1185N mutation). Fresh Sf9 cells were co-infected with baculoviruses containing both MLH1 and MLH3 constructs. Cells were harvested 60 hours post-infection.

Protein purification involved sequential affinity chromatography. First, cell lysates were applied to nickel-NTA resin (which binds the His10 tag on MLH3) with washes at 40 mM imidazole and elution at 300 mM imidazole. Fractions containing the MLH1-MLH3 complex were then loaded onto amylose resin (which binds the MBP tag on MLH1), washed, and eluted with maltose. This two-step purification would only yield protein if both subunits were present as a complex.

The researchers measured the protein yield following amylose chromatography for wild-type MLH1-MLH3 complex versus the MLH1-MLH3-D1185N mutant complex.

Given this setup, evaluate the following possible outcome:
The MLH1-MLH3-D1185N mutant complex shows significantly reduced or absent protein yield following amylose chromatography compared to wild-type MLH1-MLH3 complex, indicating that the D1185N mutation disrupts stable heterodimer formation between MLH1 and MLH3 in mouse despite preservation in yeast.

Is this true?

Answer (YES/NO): NO